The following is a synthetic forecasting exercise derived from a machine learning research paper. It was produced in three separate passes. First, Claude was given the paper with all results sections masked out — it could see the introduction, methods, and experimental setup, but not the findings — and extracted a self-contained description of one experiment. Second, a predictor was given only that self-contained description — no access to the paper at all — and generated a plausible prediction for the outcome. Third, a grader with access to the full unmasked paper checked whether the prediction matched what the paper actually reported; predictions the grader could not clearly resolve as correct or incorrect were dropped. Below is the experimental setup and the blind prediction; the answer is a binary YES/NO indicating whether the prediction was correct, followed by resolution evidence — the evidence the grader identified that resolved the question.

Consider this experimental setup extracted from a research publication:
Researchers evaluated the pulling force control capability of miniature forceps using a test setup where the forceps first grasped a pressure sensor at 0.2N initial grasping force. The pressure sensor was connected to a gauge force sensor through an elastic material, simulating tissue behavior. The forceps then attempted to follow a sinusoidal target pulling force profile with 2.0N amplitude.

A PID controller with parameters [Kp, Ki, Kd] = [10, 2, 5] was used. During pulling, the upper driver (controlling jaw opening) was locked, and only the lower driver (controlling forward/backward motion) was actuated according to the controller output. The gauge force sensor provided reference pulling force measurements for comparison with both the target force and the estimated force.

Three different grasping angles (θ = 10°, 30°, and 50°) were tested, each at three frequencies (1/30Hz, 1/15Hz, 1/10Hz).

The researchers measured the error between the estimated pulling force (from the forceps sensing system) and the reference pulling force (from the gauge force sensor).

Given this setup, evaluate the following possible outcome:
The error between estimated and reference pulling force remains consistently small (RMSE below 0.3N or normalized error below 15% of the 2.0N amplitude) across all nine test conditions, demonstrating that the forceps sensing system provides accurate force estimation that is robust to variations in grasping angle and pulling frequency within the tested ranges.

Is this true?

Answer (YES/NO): YES